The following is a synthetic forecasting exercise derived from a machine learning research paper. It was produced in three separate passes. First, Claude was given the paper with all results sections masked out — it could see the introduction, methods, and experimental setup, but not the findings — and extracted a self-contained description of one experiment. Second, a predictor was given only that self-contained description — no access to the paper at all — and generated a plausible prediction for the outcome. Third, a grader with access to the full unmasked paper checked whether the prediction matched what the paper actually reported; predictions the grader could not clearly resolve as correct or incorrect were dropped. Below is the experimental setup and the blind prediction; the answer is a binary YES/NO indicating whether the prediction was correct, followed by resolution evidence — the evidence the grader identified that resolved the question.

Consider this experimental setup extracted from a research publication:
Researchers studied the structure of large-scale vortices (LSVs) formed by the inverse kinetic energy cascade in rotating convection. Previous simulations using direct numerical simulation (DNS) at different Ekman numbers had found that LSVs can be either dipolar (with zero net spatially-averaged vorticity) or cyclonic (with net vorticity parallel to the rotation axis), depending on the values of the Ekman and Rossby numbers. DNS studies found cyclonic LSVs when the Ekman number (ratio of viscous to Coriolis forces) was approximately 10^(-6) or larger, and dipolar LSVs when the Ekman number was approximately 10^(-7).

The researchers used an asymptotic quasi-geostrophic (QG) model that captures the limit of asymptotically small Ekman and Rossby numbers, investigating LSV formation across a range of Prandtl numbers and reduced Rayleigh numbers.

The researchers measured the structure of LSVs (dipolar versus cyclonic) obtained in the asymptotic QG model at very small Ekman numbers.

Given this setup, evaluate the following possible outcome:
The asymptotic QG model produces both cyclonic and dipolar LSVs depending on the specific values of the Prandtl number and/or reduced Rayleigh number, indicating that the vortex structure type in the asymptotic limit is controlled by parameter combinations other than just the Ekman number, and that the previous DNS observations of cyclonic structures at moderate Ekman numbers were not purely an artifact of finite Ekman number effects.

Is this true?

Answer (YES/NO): NO